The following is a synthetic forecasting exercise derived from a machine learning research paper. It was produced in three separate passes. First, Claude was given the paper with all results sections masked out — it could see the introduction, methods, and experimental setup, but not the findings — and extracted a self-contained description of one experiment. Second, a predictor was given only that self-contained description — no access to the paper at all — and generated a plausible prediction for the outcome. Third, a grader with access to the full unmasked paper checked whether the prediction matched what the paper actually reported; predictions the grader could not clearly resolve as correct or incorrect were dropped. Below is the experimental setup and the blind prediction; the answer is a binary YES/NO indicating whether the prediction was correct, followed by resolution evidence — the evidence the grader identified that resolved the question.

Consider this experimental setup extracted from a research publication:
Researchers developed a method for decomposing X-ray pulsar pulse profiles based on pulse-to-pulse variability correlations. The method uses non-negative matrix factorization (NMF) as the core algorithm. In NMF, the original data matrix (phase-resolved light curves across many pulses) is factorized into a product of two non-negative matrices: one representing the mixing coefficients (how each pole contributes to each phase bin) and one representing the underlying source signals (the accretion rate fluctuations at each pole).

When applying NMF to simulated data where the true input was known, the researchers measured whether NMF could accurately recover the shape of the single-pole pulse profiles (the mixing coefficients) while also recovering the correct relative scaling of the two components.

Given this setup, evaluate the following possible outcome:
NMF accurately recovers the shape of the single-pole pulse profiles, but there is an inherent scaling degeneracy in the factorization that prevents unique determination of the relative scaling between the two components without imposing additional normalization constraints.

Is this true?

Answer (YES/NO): YES